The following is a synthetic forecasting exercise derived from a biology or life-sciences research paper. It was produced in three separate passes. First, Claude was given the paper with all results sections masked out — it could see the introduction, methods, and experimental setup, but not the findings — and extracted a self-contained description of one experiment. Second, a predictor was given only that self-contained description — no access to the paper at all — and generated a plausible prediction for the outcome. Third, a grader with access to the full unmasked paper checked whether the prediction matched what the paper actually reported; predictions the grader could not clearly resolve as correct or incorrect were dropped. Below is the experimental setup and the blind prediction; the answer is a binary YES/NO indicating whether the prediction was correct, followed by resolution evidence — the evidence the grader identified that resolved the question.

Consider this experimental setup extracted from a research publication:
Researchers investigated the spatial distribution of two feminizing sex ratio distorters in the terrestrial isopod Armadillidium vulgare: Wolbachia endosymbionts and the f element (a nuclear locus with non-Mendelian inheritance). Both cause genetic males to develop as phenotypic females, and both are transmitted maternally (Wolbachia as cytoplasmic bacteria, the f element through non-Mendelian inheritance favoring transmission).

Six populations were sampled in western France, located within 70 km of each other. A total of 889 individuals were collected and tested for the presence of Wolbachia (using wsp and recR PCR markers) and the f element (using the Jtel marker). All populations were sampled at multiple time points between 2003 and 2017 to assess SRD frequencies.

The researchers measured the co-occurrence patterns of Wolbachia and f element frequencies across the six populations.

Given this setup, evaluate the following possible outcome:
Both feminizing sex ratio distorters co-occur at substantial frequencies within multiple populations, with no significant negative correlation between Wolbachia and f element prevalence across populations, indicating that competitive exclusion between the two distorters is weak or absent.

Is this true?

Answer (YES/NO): NO